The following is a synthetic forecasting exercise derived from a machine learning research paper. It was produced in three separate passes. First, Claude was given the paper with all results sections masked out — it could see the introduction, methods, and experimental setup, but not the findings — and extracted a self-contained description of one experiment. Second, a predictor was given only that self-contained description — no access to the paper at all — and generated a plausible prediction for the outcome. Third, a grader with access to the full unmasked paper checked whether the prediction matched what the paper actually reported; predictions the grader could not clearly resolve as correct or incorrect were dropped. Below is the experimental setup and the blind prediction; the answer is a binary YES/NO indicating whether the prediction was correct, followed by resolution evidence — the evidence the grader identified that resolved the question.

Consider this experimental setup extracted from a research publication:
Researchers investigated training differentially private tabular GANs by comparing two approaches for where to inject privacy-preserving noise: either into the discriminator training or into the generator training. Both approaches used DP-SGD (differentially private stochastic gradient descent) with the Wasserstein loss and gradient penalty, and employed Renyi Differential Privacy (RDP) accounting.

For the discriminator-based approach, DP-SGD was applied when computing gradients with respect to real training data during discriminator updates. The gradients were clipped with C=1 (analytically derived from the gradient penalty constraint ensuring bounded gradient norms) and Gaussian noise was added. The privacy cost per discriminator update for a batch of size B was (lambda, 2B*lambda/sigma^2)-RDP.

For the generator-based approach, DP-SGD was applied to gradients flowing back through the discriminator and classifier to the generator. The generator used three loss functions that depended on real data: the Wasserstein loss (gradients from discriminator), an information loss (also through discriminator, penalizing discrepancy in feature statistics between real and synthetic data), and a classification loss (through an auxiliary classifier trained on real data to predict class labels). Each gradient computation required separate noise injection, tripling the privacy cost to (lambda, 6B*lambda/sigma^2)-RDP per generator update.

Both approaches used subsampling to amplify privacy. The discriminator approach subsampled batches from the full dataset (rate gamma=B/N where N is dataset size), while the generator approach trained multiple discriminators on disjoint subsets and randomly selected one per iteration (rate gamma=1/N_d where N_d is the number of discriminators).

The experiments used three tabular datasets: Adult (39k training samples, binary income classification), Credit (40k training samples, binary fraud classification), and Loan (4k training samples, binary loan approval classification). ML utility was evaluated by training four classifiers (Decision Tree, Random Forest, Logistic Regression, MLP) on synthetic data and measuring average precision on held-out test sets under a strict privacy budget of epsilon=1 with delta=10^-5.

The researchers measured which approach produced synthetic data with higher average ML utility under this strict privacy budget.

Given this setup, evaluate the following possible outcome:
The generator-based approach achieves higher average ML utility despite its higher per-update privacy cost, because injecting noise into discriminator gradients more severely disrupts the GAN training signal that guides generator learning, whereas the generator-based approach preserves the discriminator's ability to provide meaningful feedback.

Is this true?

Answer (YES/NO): NO